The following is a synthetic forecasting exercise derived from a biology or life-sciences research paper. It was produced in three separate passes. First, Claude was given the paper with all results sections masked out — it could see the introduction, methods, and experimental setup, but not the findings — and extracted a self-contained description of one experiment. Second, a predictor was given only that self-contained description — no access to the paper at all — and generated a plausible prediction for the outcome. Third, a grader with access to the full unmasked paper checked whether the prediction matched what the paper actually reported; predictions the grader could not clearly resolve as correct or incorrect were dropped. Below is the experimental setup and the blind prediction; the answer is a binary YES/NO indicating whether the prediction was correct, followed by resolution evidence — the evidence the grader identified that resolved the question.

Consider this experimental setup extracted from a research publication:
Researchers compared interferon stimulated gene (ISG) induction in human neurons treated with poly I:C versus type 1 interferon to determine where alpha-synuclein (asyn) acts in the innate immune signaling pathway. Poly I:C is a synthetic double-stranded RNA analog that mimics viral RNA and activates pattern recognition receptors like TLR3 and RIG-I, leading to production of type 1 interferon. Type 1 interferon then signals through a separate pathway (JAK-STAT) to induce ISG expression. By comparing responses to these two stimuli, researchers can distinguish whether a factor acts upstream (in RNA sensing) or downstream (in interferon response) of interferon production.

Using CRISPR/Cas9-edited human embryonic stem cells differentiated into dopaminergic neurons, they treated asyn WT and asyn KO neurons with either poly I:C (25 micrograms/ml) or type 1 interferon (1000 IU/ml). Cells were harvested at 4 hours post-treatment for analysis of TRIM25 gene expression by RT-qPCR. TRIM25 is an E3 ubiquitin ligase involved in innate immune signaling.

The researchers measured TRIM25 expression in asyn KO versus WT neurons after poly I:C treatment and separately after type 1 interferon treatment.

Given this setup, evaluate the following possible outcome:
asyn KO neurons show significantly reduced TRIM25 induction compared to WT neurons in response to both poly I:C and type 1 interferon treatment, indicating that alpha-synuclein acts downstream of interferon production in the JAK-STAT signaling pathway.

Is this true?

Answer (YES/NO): NO